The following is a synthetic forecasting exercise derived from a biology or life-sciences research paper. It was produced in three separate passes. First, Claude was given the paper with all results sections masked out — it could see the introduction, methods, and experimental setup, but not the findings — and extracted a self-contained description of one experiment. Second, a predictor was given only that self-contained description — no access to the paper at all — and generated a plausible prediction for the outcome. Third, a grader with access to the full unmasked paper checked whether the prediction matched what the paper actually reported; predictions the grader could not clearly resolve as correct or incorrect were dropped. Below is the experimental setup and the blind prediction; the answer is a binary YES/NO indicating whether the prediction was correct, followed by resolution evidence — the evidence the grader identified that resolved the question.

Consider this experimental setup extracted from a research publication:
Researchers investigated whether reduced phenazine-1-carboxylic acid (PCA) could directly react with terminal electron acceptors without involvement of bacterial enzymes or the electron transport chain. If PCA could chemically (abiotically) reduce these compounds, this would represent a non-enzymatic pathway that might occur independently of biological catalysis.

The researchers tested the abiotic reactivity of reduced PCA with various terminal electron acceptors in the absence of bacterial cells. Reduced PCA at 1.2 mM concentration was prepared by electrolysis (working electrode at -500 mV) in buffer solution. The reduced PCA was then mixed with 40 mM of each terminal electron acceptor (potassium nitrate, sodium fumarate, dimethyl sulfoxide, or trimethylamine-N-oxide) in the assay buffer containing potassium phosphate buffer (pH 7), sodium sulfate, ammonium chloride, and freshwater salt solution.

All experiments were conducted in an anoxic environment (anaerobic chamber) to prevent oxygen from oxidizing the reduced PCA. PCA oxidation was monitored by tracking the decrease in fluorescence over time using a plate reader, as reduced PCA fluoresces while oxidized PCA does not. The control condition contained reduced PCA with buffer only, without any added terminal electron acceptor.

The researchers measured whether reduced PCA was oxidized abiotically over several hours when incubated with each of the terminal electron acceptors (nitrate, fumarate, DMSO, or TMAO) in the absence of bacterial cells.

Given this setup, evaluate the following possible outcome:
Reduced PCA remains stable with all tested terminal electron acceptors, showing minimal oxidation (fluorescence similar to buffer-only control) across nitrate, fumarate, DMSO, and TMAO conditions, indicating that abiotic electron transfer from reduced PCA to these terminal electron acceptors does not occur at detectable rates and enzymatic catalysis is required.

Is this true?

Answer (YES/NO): YES